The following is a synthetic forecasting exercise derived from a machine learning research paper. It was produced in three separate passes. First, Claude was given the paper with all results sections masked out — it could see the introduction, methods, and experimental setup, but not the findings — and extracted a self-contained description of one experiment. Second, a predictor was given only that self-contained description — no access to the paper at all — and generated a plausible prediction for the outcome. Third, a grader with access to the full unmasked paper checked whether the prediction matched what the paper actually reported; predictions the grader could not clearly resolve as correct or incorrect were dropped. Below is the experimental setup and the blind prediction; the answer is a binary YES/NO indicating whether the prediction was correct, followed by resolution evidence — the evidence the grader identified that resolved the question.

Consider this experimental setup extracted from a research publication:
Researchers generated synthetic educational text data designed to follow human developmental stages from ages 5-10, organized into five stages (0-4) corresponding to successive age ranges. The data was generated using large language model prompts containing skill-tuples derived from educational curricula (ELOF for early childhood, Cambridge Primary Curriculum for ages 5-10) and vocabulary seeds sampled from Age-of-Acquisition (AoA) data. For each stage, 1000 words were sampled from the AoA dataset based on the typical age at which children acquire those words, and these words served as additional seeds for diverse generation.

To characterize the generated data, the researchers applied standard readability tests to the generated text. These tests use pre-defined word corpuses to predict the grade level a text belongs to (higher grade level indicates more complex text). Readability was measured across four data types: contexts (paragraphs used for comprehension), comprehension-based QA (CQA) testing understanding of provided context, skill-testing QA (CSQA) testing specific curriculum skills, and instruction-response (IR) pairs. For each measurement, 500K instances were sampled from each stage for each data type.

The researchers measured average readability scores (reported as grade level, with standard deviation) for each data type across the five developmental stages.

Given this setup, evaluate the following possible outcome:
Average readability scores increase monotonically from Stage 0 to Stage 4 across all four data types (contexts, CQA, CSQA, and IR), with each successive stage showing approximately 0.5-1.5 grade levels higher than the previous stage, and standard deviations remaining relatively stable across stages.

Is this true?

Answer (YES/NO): NO